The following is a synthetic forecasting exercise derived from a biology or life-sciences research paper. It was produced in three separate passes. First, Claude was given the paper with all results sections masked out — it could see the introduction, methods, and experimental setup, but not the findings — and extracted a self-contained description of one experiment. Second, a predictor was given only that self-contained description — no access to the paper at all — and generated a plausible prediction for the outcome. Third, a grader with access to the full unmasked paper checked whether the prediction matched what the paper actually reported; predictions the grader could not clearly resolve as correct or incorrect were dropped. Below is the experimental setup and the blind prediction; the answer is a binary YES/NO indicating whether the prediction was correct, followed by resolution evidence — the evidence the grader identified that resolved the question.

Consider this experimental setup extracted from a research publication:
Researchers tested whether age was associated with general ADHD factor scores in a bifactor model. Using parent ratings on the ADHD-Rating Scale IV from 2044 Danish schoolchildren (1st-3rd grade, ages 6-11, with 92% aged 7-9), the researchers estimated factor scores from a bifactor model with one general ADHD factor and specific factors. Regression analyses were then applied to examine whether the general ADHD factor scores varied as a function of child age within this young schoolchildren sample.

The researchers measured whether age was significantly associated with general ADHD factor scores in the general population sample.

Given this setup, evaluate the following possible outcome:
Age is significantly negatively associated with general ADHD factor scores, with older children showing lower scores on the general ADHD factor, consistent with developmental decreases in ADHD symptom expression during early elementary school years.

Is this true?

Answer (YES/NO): NO